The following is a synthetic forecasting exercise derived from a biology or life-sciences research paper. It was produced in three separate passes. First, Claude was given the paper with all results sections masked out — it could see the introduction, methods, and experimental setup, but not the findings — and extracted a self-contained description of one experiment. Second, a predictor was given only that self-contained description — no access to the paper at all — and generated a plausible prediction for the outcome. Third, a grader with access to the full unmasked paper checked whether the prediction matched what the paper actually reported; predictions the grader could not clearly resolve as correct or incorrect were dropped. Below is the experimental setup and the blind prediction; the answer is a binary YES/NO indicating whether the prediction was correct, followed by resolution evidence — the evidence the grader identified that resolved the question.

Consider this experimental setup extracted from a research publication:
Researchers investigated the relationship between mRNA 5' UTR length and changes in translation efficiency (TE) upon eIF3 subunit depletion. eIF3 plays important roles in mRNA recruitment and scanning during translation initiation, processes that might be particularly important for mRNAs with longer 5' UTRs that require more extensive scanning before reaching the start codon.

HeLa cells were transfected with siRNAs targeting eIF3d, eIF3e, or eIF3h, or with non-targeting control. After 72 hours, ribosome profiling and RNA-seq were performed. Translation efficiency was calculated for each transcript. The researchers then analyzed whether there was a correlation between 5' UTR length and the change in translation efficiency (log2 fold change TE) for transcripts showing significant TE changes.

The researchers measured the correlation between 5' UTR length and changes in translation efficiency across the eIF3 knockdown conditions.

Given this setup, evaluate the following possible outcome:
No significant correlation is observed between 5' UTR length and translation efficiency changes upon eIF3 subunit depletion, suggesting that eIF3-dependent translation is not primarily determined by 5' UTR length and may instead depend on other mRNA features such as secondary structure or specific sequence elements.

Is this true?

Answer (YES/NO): NO